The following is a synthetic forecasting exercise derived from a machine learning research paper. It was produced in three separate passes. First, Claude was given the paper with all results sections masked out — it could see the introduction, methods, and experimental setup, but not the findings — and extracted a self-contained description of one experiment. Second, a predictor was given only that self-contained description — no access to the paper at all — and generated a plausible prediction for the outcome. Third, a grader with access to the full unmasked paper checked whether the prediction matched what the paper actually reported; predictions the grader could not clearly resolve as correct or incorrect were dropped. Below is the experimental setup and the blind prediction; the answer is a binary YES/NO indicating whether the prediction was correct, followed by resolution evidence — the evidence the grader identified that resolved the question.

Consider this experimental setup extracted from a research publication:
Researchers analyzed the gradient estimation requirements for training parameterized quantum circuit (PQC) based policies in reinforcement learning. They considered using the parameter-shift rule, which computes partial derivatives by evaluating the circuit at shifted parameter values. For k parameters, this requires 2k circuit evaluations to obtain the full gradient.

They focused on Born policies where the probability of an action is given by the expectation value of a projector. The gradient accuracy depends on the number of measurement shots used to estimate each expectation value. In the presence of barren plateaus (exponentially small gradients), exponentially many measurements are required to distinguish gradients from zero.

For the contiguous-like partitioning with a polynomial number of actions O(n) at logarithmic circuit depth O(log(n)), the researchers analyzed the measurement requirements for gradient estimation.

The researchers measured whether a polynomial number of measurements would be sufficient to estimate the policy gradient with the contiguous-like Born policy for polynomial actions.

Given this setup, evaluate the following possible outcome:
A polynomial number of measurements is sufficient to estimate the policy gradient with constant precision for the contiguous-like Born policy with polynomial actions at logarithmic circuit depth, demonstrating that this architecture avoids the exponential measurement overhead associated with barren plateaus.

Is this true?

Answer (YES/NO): YES